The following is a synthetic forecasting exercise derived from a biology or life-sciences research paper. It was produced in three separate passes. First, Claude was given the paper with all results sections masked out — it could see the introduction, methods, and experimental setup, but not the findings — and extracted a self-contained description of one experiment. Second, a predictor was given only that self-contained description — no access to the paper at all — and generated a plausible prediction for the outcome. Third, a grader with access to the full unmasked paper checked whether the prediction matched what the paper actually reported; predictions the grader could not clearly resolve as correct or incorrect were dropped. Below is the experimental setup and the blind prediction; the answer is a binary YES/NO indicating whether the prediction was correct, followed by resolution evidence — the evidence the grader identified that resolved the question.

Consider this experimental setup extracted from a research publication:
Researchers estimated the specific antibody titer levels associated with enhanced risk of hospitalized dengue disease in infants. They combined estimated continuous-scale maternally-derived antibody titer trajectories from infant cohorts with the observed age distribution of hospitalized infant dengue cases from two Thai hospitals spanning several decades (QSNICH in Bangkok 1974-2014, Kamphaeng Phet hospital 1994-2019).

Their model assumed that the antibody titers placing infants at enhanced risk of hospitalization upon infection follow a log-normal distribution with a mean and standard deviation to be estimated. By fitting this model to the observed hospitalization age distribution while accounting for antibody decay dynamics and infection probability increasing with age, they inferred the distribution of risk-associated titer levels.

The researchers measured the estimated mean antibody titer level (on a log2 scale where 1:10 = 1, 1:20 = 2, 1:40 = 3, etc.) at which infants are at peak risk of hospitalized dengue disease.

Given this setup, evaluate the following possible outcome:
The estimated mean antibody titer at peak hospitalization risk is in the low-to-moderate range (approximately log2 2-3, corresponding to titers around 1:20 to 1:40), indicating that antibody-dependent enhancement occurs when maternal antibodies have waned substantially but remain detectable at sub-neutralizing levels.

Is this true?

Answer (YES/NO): NO